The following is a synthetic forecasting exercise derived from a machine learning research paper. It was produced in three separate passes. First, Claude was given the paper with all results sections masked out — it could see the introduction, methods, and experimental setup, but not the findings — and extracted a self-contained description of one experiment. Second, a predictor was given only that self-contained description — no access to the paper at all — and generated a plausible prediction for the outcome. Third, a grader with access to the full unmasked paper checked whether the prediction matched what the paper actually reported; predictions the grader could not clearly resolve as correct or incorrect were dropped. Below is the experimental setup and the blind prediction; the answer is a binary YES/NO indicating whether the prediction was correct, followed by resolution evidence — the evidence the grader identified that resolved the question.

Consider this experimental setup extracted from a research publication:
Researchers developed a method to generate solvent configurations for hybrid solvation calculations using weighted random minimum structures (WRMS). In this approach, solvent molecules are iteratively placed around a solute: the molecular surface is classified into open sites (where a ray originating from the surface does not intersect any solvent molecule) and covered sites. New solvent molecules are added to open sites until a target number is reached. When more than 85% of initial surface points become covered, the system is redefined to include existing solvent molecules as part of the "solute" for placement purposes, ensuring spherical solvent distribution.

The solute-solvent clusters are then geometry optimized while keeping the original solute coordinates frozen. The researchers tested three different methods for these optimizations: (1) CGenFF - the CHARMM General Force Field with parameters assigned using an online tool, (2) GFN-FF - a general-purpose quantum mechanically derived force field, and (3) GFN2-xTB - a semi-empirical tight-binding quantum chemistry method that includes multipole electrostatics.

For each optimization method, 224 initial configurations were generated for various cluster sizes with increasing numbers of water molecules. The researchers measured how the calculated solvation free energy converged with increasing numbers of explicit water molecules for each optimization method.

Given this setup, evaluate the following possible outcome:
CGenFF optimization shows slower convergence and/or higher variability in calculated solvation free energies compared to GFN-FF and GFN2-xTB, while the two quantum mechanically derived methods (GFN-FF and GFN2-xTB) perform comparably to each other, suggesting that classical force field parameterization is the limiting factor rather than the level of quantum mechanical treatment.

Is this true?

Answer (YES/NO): NO